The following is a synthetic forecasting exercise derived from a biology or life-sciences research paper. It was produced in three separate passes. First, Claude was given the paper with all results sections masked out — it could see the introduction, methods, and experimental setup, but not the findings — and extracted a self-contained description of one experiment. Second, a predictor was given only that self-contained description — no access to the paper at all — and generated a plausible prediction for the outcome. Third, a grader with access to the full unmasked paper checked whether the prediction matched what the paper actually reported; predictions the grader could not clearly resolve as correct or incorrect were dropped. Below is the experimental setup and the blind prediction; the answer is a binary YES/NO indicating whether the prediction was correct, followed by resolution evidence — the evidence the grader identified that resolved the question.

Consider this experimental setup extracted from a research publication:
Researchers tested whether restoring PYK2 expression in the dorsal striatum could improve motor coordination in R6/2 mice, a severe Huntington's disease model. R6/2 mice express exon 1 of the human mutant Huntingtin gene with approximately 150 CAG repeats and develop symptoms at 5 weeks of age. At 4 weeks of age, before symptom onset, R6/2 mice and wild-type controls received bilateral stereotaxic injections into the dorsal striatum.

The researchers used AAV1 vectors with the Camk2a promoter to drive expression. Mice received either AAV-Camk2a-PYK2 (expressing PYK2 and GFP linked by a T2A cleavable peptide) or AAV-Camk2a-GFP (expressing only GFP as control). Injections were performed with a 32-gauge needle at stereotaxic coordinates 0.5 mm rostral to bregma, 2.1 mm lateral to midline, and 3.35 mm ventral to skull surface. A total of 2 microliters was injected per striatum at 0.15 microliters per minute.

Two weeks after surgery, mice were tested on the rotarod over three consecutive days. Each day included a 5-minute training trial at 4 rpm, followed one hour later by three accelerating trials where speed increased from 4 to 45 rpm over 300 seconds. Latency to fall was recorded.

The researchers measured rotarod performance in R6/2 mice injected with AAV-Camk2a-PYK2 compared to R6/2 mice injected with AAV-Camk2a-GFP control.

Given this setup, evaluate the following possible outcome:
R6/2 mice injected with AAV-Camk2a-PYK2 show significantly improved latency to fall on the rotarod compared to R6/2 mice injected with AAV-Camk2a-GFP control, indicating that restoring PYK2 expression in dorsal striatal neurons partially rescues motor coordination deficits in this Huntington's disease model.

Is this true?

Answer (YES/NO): NO